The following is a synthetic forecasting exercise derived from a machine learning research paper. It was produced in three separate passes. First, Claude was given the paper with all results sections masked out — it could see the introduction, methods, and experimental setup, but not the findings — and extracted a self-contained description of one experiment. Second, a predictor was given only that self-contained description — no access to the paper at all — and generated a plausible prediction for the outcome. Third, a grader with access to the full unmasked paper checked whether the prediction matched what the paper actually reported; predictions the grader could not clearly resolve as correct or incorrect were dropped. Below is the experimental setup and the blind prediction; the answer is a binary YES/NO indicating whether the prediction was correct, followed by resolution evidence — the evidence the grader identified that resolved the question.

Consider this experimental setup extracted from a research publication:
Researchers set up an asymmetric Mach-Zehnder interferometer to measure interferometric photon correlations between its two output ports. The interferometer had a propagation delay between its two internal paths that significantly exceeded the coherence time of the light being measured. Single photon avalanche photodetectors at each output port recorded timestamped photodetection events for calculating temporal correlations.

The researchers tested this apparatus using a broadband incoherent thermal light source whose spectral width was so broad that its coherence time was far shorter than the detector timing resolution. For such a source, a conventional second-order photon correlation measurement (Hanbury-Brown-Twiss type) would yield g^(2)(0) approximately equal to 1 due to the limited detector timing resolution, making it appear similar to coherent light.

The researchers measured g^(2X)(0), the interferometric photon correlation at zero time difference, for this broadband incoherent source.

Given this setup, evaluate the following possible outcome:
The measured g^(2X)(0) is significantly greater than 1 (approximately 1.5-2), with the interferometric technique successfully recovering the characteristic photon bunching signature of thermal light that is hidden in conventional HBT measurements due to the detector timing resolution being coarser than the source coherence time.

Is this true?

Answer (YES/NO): NO